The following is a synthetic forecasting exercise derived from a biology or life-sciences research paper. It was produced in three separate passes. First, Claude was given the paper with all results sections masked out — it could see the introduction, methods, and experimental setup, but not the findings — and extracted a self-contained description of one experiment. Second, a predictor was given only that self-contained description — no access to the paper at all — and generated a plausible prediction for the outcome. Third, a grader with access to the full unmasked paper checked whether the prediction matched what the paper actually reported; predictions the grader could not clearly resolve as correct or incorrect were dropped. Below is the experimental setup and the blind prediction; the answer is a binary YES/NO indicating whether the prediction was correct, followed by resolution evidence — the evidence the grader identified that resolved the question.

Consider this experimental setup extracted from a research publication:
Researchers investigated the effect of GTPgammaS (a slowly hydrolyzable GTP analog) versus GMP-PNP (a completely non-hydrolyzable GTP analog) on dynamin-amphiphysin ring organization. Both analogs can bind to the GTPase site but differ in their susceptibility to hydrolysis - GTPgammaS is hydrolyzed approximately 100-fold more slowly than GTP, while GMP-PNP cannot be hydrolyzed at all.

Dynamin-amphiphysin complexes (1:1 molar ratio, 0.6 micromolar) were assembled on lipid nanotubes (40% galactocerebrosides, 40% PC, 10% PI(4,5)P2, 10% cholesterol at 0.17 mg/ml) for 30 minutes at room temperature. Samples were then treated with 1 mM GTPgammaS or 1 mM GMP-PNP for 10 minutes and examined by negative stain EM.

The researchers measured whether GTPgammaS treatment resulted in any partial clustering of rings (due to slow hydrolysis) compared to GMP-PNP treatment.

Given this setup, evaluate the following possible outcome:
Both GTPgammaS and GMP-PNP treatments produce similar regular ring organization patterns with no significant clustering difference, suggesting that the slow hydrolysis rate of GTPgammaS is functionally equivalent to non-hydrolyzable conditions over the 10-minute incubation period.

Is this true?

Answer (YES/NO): YES